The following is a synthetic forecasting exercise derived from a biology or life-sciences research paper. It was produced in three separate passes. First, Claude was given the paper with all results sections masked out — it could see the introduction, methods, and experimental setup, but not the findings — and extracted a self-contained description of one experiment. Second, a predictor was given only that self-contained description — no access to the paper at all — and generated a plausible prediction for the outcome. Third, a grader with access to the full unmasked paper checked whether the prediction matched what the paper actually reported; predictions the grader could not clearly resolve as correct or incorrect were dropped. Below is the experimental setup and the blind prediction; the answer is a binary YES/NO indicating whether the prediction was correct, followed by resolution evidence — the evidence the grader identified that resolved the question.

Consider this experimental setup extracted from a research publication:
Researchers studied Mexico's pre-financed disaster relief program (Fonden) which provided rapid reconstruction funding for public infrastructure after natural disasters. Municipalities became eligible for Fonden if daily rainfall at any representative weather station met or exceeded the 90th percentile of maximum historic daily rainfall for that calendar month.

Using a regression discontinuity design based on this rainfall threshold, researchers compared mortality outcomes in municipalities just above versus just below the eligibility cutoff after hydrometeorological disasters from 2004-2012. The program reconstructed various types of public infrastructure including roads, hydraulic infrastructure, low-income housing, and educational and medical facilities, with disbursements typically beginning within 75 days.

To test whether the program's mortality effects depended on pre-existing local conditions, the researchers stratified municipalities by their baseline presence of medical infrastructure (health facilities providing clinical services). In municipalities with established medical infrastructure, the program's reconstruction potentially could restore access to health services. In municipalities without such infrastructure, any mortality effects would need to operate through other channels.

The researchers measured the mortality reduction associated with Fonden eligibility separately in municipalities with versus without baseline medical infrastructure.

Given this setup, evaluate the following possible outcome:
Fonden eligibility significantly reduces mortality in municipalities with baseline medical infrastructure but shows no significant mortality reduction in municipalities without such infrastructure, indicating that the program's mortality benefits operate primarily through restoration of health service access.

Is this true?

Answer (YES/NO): YES